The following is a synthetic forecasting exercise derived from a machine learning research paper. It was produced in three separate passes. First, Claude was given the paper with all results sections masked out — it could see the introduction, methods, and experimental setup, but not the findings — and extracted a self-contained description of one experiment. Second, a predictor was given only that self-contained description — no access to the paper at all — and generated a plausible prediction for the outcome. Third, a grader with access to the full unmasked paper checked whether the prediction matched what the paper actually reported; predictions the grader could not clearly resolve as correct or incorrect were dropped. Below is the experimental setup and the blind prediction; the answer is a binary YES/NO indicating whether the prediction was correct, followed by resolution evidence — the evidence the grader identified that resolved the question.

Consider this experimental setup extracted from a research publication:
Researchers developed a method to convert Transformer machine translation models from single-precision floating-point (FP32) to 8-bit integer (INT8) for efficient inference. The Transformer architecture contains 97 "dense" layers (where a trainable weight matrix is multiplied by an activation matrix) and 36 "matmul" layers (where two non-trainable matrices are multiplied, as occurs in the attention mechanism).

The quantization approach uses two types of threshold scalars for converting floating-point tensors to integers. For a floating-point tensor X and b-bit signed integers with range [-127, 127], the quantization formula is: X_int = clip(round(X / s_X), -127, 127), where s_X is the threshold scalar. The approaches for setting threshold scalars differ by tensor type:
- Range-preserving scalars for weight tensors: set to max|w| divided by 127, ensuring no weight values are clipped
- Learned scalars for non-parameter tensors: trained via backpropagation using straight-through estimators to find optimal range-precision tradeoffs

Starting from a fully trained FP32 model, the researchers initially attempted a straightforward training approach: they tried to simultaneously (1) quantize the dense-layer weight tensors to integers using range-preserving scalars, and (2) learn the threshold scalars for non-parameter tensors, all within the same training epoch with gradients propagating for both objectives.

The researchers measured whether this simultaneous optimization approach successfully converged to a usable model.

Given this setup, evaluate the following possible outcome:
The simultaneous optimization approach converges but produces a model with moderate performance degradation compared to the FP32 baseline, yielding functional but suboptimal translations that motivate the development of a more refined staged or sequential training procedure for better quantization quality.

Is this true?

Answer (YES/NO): NO